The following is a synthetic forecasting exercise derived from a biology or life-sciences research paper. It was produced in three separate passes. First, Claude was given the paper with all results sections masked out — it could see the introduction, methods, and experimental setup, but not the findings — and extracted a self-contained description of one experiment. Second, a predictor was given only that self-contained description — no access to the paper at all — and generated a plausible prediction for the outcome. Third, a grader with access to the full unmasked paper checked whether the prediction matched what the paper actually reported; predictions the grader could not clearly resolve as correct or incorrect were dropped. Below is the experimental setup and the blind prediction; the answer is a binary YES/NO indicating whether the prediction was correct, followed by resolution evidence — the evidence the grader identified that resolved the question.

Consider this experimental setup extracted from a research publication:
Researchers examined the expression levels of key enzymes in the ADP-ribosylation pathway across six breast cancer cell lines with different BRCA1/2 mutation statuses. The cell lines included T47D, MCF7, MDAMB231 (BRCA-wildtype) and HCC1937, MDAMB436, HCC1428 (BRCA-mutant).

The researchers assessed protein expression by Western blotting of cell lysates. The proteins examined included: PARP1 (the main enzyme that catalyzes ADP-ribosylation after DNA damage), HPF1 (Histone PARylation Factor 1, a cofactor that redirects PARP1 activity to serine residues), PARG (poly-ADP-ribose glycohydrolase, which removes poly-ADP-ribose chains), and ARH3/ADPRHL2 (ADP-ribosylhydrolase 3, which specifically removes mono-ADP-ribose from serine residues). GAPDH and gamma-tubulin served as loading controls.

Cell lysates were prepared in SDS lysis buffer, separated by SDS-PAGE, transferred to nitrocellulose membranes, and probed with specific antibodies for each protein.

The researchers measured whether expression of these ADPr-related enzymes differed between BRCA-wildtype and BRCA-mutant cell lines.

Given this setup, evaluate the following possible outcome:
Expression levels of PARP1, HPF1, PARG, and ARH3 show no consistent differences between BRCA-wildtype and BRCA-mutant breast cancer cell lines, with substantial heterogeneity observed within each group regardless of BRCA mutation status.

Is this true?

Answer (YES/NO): YES